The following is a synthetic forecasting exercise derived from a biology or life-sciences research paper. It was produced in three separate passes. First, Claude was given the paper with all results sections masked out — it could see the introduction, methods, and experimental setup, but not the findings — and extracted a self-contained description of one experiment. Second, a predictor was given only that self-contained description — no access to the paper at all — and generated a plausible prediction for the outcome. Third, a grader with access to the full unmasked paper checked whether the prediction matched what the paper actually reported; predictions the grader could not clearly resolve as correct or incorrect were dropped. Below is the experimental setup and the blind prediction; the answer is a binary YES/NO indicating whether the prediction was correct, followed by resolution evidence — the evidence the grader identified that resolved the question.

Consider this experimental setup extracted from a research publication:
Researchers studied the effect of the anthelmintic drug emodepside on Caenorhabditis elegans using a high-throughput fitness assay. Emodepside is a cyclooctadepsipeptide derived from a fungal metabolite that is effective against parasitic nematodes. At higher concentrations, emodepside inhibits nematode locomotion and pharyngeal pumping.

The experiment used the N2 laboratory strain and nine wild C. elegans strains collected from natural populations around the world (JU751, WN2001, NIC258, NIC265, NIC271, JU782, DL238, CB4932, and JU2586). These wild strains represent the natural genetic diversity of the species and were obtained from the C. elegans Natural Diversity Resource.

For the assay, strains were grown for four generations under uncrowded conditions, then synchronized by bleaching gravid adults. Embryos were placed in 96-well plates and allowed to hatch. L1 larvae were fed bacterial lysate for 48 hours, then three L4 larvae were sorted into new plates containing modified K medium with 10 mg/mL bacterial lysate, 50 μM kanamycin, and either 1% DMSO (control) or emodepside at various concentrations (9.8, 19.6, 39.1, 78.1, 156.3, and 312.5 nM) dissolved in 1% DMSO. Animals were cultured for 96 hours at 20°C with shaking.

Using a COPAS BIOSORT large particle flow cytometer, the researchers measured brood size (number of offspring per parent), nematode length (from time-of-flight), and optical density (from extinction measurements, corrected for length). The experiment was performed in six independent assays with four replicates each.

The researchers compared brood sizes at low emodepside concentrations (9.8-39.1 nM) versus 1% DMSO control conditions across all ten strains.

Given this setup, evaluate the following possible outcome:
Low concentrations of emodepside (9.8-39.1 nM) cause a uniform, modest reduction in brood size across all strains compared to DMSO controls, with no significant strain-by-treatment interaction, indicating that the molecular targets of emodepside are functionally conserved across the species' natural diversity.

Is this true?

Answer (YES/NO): NO